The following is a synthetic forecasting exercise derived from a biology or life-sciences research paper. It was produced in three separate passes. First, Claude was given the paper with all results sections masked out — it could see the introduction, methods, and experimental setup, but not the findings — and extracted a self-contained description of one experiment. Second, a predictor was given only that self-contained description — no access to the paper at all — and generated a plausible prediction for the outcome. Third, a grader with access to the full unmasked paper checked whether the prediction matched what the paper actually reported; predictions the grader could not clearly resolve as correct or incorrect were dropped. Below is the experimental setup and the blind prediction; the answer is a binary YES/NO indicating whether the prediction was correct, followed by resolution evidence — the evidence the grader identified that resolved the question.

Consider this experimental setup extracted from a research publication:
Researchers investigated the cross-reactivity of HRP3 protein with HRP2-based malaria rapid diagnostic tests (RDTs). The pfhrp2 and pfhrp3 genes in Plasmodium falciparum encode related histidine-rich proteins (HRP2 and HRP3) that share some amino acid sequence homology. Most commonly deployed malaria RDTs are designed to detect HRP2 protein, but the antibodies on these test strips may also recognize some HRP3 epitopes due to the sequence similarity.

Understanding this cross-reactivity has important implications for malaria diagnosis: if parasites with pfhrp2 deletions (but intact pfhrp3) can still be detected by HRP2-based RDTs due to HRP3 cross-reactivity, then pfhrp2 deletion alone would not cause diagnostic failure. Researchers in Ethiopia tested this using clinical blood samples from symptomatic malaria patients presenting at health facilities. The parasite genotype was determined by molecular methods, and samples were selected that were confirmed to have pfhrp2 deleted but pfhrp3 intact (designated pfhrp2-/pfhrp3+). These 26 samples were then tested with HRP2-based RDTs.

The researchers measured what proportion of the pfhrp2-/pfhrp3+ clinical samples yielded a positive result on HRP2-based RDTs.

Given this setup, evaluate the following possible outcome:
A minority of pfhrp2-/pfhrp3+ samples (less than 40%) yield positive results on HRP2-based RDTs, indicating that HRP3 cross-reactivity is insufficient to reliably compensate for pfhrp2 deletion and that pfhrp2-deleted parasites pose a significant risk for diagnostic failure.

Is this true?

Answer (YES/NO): NO